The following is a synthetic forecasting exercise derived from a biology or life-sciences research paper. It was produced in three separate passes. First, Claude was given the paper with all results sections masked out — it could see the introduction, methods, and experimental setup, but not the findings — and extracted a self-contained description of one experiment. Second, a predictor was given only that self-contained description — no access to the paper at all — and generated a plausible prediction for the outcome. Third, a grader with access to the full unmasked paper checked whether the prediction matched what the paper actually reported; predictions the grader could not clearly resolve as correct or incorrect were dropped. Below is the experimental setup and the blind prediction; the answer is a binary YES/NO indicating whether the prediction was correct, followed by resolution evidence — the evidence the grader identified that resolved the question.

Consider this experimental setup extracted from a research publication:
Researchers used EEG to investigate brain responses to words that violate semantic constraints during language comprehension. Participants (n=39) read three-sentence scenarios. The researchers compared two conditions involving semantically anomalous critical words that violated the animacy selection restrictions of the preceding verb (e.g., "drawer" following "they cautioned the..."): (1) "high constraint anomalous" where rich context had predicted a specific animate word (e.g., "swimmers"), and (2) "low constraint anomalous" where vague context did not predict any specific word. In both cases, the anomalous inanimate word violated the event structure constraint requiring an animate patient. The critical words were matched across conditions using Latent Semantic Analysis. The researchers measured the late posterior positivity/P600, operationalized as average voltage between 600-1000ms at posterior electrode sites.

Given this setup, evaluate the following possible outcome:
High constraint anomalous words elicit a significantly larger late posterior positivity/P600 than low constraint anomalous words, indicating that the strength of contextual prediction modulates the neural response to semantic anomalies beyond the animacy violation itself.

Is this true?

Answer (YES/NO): YES